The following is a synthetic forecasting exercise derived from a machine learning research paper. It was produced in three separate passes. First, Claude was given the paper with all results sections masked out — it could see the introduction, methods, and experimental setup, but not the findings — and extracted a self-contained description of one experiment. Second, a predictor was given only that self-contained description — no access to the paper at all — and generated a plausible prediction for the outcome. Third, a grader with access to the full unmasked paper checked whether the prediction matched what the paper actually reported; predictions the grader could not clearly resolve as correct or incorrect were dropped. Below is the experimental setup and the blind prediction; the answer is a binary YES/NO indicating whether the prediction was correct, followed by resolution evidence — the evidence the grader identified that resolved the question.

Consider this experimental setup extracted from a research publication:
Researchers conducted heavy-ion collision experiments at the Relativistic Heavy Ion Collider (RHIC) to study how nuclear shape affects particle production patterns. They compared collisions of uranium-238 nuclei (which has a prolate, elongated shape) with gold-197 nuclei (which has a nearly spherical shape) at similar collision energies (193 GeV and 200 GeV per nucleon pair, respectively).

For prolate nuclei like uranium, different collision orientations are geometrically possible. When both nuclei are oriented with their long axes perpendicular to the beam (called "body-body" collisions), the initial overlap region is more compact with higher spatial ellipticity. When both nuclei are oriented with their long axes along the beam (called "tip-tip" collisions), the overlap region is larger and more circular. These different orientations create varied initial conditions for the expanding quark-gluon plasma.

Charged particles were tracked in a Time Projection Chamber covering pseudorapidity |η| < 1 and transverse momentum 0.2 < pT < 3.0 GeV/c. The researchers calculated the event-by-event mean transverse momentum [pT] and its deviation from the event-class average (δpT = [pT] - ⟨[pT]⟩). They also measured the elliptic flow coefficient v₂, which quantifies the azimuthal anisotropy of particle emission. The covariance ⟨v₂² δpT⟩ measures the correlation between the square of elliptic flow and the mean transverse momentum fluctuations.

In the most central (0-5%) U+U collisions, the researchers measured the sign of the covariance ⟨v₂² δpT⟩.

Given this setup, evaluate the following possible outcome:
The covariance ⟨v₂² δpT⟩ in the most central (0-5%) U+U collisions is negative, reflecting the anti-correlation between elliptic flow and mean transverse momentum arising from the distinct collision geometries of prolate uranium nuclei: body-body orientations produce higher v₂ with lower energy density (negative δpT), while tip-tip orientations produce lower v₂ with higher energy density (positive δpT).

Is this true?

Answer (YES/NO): YES